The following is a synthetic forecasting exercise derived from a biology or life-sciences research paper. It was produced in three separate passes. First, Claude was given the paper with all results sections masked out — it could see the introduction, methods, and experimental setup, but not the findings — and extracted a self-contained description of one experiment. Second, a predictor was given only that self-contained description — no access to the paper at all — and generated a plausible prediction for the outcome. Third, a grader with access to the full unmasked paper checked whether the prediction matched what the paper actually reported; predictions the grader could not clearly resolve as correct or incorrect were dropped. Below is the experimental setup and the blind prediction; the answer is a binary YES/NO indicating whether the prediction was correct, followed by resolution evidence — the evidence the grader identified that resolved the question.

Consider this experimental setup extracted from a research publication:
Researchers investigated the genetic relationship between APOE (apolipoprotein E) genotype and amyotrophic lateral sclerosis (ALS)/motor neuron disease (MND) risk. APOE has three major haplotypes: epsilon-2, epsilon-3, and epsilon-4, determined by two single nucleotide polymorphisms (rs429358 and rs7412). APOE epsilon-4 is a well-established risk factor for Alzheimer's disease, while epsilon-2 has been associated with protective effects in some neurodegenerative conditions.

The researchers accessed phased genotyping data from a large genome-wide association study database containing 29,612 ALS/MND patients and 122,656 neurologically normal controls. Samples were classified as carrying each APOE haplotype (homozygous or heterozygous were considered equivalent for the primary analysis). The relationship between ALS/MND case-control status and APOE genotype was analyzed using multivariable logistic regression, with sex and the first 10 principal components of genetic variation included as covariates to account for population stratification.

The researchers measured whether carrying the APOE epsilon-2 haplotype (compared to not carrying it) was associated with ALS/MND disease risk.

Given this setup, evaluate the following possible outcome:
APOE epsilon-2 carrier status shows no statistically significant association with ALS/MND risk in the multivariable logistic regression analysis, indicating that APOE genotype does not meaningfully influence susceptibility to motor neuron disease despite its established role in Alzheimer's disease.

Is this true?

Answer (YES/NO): NO